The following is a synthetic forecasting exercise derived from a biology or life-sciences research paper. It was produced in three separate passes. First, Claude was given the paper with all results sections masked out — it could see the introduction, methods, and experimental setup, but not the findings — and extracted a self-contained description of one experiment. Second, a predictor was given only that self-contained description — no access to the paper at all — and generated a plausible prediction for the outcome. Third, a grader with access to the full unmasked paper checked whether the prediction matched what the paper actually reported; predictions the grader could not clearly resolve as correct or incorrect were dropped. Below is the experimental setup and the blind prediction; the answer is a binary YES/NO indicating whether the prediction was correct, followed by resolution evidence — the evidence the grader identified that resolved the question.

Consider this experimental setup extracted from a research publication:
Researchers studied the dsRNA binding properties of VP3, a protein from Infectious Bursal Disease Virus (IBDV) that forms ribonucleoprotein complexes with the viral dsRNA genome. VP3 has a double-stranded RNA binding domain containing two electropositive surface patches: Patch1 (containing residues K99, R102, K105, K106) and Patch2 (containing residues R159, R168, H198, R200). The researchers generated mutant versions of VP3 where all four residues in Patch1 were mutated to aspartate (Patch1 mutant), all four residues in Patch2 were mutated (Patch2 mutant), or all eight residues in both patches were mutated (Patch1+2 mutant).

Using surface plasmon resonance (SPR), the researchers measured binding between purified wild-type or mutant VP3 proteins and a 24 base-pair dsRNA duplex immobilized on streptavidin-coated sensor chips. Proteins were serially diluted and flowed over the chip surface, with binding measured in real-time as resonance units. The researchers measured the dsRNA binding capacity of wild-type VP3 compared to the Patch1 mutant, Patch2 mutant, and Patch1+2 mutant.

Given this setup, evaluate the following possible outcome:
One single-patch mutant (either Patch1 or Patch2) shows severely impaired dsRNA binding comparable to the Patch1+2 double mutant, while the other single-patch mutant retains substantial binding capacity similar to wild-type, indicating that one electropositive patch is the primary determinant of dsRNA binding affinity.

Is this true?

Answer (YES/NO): NO